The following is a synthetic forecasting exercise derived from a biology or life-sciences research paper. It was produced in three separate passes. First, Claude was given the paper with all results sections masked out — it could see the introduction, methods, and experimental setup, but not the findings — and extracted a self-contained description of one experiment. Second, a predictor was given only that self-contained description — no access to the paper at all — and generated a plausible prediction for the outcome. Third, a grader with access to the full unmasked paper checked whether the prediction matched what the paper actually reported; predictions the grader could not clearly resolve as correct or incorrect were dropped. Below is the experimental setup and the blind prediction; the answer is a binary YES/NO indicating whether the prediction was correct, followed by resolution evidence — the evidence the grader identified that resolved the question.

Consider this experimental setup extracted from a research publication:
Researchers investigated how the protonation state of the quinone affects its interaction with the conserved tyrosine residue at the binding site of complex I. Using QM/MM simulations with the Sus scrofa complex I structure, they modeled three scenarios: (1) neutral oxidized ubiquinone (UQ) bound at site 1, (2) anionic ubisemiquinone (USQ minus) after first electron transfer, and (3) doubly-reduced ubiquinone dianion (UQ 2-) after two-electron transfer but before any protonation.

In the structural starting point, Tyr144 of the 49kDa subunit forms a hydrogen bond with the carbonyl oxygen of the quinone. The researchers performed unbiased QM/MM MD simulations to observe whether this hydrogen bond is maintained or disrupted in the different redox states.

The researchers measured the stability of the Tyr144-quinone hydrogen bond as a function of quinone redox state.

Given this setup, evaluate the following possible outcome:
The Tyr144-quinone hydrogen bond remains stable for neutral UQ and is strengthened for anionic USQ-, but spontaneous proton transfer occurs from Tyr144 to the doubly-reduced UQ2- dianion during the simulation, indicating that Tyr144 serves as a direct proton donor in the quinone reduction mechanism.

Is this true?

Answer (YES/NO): NO